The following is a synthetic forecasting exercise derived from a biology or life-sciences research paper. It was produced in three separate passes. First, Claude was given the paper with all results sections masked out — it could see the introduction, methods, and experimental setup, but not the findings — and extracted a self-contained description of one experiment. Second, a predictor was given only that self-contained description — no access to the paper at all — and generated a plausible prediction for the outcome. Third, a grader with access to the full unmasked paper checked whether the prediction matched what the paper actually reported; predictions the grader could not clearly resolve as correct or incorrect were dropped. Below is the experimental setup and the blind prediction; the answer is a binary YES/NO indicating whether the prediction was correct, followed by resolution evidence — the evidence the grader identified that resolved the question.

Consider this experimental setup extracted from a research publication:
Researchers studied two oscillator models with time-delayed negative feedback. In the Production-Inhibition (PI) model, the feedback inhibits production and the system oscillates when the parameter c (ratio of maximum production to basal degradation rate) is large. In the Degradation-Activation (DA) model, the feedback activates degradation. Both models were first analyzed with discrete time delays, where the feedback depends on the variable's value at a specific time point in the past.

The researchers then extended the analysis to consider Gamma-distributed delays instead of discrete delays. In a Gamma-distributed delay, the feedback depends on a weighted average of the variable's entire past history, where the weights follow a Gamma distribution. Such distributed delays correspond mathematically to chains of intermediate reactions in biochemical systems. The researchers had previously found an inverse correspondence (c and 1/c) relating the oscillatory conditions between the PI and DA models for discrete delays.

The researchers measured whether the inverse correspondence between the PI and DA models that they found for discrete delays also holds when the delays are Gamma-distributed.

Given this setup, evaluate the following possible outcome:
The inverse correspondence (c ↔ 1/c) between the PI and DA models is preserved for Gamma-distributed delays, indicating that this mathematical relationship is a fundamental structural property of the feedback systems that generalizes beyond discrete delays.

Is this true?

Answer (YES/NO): YES